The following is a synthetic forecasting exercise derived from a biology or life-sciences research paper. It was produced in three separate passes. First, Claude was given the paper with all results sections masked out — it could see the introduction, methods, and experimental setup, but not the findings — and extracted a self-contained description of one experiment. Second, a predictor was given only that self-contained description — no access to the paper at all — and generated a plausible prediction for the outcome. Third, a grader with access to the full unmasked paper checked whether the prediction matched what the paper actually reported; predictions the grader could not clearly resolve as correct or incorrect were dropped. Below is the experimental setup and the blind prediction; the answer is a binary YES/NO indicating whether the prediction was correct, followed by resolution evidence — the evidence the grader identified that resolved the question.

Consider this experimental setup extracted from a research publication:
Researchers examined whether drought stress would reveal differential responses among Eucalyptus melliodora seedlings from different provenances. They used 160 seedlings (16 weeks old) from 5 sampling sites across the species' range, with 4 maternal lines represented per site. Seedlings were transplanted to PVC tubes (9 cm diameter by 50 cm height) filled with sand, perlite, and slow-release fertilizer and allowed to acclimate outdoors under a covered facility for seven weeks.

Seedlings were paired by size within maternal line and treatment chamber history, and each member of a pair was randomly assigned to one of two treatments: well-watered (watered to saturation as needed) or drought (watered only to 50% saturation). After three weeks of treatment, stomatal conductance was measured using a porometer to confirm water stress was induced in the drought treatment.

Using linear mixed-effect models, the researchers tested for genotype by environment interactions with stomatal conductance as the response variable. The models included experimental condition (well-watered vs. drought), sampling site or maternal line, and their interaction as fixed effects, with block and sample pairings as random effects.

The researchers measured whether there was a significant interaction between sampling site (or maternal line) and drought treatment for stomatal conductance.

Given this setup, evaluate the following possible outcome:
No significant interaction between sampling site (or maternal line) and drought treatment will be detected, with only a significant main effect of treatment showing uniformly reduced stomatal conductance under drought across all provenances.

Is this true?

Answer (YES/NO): YES